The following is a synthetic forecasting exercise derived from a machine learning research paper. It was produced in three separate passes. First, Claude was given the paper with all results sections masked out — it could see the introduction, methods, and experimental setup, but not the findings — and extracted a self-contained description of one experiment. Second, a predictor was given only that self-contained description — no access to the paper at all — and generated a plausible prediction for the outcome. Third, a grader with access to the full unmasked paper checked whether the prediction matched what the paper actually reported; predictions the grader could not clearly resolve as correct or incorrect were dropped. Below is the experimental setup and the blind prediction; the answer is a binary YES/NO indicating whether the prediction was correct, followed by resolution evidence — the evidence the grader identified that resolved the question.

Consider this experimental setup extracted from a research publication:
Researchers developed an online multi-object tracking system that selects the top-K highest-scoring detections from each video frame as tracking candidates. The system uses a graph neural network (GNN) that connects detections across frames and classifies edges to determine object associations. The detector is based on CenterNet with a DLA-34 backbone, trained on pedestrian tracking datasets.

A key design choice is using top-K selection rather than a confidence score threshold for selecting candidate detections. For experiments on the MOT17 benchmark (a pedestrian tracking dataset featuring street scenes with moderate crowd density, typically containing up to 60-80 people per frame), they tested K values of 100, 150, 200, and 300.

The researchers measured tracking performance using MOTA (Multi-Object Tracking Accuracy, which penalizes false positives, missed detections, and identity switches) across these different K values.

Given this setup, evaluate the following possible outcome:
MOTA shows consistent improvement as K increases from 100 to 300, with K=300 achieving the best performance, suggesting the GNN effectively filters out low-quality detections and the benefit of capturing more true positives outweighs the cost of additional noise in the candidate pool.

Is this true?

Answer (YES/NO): NO